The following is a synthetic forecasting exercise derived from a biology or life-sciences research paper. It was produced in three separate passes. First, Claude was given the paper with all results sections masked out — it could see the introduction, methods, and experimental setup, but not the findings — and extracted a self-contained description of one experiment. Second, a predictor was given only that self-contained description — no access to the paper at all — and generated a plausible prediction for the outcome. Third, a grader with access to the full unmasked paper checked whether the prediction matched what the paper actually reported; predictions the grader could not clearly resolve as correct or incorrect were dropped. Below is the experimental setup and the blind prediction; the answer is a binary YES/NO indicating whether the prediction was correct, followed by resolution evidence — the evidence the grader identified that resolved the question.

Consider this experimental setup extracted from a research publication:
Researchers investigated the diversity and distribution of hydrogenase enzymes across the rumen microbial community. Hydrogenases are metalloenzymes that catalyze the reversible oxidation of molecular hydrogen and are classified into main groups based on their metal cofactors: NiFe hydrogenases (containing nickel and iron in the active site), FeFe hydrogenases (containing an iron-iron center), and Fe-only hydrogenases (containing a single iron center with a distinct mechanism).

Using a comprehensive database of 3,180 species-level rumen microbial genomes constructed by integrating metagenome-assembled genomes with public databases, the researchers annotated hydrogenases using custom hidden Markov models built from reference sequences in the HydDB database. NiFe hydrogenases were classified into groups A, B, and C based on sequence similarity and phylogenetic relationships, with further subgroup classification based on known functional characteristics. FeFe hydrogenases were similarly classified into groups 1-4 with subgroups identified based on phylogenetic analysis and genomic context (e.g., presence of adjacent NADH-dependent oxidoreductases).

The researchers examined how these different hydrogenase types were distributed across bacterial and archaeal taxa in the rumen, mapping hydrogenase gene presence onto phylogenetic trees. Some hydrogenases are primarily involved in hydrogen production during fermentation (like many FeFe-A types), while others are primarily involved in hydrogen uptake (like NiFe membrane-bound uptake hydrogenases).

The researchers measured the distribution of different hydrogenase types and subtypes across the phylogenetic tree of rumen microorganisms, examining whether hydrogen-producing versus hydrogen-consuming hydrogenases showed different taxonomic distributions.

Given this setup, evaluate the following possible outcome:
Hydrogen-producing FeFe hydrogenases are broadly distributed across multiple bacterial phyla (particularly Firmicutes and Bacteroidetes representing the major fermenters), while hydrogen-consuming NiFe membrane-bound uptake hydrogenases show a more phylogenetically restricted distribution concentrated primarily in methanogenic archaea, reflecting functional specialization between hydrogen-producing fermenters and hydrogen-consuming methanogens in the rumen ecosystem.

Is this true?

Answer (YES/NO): NO